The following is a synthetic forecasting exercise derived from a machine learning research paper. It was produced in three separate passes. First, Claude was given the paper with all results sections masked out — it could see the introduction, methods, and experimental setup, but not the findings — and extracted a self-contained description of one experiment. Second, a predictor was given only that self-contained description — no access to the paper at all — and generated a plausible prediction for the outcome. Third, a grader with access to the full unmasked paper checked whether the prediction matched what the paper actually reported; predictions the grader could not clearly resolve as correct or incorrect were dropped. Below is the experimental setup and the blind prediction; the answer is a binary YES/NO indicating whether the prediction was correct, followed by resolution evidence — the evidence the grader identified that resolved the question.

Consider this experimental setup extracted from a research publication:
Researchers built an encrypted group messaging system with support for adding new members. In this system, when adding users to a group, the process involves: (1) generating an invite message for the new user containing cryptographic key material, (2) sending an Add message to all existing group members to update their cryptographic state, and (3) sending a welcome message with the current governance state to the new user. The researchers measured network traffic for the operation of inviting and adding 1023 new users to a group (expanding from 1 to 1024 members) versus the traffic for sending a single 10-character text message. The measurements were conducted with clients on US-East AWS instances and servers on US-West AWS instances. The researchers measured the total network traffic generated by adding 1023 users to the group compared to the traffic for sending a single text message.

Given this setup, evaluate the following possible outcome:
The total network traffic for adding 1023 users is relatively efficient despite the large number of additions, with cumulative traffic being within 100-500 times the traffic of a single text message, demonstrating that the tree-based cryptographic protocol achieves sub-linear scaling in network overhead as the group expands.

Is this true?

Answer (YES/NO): NO